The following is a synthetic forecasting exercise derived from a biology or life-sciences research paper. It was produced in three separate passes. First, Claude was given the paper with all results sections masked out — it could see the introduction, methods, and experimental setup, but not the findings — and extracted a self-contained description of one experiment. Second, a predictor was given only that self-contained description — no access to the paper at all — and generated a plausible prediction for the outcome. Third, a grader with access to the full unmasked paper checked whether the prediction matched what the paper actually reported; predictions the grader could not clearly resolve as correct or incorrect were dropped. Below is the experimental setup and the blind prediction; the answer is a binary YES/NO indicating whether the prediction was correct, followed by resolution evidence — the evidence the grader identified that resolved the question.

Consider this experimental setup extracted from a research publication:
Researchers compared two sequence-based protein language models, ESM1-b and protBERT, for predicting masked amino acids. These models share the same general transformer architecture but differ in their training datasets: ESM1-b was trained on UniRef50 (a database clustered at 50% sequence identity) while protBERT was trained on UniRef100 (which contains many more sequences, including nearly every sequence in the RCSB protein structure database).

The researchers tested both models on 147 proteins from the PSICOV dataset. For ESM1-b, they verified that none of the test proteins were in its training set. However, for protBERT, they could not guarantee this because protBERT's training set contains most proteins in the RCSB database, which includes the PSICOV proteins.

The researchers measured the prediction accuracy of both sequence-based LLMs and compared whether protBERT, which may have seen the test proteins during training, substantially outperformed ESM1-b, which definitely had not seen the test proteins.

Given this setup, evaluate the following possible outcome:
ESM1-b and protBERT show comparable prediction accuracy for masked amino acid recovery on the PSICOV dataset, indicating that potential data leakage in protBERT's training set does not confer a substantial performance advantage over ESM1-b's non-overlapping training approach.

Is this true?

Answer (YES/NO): NO